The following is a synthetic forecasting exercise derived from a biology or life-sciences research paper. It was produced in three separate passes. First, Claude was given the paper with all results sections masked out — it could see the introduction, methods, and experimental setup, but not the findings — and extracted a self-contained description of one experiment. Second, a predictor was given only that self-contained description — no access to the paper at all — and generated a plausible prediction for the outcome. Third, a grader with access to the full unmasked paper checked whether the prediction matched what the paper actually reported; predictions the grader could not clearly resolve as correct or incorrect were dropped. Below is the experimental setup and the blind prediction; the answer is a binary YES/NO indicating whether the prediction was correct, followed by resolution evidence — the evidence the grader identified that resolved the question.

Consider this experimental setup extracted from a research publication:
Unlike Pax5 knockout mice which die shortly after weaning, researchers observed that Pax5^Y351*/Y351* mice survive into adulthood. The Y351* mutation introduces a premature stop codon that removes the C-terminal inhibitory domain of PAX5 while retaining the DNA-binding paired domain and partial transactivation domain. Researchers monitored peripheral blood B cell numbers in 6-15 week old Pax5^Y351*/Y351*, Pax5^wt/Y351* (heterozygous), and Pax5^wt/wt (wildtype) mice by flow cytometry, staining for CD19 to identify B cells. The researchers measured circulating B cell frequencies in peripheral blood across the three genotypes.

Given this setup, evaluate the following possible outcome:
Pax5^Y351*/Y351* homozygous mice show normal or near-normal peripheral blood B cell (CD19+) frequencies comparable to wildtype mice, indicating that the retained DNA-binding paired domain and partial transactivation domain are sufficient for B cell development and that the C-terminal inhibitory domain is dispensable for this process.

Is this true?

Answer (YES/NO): NO